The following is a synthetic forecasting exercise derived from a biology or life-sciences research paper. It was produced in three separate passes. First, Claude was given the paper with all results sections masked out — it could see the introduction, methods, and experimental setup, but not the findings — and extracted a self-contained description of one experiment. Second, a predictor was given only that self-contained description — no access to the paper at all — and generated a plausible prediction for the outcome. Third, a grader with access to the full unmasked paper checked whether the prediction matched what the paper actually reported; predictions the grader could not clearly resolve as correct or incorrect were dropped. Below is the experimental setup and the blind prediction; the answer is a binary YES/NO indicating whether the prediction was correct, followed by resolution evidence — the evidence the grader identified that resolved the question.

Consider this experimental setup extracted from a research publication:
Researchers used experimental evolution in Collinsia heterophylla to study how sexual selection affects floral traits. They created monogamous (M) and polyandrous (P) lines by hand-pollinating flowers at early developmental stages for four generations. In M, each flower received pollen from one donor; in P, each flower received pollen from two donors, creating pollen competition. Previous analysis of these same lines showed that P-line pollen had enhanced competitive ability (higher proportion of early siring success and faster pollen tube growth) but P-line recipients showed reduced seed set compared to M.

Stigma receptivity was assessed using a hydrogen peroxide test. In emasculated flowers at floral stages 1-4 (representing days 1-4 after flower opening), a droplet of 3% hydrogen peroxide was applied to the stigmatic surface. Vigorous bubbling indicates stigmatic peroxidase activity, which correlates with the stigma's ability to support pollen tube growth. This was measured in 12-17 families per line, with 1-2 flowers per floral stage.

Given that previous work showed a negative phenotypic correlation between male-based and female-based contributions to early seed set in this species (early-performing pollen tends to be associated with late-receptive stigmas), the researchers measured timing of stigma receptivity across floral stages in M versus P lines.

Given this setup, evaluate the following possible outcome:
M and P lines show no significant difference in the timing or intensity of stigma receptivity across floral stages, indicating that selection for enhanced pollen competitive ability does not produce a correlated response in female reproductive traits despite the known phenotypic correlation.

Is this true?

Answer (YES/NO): YES